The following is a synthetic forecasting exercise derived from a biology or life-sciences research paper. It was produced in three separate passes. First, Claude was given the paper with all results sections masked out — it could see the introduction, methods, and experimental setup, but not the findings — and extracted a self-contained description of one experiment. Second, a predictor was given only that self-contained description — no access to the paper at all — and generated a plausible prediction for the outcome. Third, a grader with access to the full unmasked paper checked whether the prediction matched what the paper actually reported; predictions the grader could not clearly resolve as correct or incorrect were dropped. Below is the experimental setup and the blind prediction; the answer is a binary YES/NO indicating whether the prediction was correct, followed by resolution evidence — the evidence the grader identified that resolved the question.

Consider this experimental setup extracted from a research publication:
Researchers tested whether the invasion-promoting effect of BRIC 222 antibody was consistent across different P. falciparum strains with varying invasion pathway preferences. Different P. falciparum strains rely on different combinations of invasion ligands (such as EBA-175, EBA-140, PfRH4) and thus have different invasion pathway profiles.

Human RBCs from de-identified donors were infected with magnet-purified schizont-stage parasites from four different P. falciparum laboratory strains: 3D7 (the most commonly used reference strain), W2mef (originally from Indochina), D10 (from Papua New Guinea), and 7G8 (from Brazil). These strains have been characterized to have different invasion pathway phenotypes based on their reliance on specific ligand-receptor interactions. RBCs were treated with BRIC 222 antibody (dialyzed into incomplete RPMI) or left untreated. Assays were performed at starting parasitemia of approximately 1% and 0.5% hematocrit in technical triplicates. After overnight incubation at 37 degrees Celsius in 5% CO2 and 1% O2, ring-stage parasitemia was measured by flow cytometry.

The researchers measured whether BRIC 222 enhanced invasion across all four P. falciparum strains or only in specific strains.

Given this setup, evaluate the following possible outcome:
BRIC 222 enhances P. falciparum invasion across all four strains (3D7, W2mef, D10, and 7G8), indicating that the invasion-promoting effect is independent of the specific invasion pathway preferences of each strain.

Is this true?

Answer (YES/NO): YES